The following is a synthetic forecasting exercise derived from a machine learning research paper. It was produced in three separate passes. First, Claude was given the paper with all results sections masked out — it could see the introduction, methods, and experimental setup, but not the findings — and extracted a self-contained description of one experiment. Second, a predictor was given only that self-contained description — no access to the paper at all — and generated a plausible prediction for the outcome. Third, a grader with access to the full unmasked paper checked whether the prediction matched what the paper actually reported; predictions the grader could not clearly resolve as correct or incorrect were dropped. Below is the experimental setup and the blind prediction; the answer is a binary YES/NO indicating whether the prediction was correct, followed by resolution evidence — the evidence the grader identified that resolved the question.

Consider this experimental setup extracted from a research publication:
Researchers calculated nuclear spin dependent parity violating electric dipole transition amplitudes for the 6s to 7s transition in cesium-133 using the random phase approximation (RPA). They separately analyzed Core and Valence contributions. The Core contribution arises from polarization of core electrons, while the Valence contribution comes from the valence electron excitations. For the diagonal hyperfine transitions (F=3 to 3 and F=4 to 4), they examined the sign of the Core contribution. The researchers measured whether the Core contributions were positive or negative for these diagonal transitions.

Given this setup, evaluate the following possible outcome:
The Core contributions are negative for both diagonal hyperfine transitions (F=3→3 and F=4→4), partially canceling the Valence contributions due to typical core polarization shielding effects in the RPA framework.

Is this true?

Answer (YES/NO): NO